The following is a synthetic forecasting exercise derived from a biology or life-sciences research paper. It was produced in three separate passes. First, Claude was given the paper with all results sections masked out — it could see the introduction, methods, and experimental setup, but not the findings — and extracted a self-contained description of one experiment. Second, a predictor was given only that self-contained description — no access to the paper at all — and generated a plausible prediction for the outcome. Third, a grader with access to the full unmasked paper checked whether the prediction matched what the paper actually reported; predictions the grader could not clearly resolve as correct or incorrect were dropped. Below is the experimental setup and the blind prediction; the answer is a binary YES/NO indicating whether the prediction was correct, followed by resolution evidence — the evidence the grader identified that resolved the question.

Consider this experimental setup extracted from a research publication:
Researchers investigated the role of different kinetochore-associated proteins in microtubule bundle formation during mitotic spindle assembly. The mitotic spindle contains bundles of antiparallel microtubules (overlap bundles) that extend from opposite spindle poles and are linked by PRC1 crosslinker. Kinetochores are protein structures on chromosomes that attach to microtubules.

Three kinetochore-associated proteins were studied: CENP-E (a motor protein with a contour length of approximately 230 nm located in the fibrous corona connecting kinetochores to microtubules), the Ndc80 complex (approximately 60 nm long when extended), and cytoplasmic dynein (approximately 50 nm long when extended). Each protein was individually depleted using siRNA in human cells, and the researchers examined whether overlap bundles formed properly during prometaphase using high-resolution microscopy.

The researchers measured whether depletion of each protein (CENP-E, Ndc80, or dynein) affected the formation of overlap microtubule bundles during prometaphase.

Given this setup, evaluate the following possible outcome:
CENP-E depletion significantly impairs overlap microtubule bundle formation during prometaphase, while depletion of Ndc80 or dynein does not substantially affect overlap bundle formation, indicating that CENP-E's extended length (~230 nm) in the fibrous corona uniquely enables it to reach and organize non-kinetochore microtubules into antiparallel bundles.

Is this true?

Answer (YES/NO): YES